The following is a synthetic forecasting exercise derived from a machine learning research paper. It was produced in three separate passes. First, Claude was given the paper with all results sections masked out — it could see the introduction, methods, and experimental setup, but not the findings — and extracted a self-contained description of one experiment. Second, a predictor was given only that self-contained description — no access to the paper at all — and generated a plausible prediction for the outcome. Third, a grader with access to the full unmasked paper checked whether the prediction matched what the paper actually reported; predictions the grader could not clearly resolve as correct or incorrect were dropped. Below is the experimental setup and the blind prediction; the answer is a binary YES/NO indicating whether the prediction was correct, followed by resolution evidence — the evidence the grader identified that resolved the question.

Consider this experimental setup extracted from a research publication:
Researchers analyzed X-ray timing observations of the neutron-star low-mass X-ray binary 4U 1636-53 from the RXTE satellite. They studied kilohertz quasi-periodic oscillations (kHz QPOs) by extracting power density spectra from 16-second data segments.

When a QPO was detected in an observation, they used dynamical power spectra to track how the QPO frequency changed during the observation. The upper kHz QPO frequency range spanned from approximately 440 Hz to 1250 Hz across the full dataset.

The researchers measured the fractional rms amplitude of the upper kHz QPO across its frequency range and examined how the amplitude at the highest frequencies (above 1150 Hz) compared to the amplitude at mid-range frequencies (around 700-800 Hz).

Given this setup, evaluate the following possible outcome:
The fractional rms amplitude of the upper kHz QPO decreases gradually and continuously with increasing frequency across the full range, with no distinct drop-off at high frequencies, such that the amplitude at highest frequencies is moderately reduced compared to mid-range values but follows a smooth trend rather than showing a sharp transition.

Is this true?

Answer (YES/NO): NO